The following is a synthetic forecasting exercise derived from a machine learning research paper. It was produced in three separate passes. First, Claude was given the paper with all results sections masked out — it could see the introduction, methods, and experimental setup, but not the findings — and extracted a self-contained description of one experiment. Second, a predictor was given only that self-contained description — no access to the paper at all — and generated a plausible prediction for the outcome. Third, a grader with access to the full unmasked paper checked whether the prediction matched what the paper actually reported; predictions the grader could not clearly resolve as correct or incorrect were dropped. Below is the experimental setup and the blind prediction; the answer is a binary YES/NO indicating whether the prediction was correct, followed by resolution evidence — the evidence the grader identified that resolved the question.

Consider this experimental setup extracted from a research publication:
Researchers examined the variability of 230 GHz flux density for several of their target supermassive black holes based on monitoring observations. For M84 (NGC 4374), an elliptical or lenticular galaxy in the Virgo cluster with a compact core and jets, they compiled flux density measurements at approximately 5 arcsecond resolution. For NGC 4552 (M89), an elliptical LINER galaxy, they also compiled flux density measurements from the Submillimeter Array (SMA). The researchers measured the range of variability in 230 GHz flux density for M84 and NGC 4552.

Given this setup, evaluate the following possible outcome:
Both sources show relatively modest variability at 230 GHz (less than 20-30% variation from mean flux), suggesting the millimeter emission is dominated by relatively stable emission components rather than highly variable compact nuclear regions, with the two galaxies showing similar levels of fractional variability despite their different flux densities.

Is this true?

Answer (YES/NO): NO